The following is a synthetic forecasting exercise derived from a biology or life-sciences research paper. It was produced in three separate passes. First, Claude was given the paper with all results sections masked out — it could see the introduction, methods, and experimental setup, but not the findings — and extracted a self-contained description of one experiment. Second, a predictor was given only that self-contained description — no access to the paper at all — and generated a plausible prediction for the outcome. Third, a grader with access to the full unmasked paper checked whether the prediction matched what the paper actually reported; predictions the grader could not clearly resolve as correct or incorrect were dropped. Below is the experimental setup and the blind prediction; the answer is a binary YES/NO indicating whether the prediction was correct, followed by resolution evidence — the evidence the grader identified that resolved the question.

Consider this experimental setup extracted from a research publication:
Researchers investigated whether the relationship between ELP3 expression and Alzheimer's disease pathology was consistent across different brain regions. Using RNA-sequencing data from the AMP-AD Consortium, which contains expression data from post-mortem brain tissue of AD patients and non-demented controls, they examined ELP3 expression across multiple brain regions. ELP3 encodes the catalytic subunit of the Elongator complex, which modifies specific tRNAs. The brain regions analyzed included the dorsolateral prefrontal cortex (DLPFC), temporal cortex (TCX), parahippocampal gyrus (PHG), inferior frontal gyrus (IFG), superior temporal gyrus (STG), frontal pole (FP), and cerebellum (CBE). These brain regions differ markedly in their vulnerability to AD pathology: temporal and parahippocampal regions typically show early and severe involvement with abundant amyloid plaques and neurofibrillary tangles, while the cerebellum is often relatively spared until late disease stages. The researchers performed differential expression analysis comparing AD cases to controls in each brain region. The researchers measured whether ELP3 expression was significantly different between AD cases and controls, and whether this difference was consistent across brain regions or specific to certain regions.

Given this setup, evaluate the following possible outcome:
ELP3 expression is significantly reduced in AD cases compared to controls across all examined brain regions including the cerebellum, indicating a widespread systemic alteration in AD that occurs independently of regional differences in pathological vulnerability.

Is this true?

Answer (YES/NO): NO